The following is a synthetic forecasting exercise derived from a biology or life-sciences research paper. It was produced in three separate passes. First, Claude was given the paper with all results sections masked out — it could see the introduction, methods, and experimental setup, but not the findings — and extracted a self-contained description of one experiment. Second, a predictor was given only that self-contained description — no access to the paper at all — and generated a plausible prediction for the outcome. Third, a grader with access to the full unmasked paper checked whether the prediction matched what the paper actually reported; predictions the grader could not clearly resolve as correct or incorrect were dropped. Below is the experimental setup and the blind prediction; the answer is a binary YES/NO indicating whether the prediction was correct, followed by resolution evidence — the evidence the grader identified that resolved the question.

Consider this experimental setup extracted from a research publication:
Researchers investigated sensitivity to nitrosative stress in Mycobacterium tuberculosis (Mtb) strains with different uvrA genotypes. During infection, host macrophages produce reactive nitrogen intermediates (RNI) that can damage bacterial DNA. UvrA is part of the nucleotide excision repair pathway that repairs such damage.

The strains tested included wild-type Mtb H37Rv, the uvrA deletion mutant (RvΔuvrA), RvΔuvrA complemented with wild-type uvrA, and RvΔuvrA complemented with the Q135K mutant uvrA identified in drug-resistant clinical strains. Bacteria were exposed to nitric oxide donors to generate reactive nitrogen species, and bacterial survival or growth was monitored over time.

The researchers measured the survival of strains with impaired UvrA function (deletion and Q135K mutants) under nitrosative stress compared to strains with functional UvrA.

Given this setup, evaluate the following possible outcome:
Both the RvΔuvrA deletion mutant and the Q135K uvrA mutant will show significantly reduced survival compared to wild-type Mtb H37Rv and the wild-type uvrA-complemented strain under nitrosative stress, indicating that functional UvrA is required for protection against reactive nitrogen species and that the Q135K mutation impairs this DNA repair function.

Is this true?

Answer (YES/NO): YES